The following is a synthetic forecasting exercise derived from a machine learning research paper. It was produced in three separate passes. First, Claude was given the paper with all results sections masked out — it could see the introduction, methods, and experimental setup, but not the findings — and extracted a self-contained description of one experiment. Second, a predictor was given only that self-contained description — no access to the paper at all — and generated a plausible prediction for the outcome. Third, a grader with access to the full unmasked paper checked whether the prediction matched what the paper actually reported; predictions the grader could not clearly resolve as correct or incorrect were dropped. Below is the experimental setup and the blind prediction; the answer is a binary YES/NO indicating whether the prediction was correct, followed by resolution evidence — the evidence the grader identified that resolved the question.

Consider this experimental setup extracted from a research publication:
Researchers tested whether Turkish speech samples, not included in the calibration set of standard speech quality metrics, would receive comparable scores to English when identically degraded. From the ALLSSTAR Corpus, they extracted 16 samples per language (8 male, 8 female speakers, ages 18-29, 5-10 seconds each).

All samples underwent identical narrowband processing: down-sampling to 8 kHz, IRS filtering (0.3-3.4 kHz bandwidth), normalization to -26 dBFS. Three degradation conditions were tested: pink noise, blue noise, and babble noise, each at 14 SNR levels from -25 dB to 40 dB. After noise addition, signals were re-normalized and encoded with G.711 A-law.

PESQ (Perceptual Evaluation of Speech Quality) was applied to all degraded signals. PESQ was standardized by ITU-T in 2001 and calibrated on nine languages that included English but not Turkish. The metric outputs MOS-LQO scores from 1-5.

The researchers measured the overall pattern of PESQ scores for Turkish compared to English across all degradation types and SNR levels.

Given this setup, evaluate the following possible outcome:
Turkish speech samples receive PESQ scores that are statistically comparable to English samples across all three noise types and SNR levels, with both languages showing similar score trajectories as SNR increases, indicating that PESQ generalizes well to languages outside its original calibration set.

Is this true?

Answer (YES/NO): YES